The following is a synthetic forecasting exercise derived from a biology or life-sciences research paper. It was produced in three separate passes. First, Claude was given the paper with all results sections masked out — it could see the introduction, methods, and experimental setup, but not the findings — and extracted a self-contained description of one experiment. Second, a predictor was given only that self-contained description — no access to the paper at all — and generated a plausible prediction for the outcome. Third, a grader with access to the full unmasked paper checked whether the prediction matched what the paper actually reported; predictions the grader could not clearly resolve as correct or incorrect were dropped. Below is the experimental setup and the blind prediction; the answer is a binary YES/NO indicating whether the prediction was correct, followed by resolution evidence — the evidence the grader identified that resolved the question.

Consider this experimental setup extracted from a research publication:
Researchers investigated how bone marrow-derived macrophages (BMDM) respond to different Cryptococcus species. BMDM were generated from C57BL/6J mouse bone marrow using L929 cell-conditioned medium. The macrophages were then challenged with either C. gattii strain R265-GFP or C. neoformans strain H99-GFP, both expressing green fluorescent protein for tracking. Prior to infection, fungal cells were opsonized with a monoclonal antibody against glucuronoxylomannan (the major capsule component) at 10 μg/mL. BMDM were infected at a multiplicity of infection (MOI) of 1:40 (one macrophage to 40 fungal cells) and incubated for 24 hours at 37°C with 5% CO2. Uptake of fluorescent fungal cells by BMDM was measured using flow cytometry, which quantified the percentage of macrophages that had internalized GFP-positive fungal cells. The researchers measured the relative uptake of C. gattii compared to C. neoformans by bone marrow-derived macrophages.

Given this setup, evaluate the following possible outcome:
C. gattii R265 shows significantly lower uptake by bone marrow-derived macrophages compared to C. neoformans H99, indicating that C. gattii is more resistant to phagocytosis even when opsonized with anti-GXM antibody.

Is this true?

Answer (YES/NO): YES